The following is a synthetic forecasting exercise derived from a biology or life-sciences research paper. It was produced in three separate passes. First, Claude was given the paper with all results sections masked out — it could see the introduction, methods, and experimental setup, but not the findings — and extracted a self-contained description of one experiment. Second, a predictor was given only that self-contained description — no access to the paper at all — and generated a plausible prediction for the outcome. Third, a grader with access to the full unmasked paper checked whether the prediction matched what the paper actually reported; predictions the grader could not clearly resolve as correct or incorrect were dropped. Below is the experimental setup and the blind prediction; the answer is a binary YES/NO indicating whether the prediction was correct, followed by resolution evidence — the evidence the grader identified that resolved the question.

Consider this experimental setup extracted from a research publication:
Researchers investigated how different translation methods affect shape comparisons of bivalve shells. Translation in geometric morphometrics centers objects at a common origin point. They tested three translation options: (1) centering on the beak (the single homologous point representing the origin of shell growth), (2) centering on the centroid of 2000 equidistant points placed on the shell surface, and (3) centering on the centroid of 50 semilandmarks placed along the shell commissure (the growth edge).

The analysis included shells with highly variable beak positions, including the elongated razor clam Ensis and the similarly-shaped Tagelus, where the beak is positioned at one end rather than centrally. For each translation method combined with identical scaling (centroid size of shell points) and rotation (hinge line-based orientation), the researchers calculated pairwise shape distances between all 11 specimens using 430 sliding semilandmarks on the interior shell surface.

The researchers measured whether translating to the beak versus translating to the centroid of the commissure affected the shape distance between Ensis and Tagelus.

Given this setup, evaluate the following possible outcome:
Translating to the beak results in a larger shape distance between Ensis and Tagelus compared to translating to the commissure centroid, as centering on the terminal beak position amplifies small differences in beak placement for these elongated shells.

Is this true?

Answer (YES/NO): YES